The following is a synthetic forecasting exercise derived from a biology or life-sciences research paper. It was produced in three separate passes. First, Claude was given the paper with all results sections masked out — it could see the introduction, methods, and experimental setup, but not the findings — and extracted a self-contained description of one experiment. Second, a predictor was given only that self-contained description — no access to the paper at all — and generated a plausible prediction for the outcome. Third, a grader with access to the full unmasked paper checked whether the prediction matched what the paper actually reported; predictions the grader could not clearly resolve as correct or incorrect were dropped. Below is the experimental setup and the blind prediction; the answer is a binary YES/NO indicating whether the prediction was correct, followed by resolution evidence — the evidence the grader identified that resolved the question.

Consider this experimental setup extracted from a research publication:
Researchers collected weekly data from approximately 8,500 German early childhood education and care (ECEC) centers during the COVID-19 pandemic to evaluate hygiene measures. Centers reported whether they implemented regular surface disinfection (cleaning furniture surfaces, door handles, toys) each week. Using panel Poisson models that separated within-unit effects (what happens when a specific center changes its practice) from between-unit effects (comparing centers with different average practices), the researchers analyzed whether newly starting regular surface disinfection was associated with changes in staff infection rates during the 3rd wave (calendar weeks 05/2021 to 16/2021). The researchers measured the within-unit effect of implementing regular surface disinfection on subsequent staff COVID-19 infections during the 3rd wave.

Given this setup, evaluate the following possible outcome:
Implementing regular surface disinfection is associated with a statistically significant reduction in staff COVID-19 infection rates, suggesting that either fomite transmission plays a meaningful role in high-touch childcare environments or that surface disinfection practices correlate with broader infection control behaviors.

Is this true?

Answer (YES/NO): NO